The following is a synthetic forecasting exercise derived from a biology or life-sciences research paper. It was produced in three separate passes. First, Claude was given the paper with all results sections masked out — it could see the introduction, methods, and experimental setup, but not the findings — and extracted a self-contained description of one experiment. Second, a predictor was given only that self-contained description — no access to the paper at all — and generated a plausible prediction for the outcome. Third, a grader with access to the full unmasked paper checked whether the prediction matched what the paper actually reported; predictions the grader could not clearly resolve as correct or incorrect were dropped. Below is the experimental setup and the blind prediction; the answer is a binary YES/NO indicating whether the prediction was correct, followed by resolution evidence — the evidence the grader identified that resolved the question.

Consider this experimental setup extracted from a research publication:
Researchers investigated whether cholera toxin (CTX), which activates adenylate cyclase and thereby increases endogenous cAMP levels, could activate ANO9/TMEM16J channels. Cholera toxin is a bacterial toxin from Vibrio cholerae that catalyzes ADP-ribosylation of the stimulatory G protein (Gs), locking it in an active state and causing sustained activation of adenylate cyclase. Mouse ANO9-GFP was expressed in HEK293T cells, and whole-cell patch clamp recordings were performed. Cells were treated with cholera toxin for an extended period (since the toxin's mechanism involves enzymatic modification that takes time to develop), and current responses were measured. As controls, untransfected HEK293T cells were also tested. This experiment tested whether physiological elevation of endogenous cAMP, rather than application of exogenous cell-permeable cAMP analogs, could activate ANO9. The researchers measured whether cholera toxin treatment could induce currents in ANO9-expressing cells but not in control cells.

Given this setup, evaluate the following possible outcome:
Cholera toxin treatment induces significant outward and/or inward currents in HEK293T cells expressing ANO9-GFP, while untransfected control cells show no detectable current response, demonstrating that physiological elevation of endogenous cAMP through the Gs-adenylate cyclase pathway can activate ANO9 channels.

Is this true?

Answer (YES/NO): YES